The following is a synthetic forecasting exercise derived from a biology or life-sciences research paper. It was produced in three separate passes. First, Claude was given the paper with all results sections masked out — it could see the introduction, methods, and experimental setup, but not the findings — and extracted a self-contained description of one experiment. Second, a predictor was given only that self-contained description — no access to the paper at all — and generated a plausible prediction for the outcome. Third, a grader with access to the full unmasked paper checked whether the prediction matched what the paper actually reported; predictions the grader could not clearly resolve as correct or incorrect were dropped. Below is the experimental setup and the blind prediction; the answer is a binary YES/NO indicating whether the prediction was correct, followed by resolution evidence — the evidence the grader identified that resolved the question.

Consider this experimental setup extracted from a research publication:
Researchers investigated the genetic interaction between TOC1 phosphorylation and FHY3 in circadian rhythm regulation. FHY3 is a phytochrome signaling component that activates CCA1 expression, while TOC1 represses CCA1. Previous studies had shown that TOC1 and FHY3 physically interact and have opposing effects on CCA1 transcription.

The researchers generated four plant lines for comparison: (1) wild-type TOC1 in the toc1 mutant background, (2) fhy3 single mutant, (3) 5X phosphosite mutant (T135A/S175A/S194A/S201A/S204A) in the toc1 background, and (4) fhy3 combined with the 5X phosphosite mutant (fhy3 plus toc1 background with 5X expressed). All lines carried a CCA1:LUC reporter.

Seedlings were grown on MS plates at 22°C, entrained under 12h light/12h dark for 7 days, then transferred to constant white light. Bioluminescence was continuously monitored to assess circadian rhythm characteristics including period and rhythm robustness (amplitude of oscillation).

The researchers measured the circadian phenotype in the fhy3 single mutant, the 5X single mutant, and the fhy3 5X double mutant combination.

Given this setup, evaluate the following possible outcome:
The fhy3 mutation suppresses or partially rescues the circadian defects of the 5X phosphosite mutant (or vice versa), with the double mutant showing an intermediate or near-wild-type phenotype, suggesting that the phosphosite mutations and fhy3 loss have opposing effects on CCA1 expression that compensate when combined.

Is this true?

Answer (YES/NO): NO